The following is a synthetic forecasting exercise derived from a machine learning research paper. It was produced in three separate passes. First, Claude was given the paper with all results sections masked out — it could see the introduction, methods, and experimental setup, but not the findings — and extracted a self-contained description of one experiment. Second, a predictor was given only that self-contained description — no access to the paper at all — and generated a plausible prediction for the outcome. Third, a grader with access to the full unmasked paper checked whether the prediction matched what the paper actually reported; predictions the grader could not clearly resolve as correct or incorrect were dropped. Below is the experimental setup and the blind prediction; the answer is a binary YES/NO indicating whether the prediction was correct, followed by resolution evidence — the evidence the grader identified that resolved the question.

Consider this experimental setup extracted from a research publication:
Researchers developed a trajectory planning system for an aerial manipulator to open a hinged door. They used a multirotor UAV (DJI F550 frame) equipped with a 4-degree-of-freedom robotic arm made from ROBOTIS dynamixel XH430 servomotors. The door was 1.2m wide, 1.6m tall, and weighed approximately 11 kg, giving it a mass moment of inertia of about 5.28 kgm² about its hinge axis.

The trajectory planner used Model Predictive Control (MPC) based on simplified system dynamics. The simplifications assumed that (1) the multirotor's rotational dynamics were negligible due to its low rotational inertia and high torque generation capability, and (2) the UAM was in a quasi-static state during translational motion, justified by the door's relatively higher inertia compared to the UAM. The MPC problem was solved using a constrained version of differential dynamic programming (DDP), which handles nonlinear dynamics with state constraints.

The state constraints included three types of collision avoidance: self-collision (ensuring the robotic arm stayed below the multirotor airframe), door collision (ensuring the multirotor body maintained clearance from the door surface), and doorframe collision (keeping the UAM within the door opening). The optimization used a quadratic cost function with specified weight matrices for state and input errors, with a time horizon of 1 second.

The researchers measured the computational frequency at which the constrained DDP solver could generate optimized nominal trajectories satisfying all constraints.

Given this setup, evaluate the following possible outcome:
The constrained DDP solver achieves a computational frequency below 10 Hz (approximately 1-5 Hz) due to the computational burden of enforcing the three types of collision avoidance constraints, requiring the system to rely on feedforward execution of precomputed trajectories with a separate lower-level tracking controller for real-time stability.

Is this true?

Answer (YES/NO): NO